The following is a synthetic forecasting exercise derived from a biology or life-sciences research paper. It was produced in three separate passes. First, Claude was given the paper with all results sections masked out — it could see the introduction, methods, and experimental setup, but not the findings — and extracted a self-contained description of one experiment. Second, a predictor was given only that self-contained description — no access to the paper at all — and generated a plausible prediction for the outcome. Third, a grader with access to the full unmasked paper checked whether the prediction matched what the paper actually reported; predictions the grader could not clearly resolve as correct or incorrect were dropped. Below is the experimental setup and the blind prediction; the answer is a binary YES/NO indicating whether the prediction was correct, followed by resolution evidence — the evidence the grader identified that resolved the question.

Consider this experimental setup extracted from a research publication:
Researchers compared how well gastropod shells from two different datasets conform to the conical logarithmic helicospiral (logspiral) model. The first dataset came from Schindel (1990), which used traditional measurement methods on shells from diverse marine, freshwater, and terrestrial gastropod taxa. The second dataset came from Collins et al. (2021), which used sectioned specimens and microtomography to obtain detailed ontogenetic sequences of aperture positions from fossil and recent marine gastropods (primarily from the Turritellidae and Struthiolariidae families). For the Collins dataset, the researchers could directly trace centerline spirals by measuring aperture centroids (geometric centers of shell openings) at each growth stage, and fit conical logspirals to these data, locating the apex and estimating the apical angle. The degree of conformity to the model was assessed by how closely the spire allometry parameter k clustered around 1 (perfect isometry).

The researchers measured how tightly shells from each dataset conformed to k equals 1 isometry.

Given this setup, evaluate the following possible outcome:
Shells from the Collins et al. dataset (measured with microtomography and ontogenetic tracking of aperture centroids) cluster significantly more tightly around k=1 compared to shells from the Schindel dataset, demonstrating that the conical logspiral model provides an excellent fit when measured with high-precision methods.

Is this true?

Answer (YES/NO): YES